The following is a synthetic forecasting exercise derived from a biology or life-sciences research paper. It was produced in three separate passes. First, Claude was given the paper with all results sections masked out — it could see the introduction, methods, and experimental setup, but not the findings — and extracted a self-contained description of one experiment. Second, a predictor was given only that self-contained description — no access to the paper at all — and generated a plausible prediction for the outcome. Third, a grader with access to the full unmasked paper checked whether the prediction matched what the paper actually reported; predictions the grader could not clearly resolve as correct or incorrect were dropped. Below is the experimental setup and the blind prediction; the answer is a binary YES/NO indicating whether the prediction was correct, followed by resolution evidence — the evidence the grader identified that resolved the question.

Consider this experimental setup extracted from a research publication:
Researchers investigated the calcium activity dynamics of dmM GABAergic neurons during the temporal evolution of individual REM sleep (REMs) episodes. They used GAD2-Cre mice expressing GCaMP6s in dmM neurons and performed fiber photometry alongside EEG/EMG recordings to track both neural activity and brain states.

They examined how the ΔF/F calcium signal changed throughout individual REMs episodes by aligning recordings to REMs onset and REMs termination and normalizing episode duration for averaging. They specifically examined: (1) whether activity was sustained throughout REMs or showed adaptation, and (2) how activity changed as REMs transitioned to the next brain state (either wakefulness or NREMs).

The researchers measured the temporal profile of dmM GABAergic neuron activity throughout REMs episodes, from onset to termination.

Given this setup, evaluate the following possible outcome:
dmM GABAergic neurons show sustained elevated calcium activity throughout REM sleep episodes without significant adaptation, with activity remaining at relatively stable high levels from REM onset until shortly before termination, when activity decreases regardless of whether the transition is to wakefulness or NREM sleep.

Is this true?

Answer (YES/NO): YES